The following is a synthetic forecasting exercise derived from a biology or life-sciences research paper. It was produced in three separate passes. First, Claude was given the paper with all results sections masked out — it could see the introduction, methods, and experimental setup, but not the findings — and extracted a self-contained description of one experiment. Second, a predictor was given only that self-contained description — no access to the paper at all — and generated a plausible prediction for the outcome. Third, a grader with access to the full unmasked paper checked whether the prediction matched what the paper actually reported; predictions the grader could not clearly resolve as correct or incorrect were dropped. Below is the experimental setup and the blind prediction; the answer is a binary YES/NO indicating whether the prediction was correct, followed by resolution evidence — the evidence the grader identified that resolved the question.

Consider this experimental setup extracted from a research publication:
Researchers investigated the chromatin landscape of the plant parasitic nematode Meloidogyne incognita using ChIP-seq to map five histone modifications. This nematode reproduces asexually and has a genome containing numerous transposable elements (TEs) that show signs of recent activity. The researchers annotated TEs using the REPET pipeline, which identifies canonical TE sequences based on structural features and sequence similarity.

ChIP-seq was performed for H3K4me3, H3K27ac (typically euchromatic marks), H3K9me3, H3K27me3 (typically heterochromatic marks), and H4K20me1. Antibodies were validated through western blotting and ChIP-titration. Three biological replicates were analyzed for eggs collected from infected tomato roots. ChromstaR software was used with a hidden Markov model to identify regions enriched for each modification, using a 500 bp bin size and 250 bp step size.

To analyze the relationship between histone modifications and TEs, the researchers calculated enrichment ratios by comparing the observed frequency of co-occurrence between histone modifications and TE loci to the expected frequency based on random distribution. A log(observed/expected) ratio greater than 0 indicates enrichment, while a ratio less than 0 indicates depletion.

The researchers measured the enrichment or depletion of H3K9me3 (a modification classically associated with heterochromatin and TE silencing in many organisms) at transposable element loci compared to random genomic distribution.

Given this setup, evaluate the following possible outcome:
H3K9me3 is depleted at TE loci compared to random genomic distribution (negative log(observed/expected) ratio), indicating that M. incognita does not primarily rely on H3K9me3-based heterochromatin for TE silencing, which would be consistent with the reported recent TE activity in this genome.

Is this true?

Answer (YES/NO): NO